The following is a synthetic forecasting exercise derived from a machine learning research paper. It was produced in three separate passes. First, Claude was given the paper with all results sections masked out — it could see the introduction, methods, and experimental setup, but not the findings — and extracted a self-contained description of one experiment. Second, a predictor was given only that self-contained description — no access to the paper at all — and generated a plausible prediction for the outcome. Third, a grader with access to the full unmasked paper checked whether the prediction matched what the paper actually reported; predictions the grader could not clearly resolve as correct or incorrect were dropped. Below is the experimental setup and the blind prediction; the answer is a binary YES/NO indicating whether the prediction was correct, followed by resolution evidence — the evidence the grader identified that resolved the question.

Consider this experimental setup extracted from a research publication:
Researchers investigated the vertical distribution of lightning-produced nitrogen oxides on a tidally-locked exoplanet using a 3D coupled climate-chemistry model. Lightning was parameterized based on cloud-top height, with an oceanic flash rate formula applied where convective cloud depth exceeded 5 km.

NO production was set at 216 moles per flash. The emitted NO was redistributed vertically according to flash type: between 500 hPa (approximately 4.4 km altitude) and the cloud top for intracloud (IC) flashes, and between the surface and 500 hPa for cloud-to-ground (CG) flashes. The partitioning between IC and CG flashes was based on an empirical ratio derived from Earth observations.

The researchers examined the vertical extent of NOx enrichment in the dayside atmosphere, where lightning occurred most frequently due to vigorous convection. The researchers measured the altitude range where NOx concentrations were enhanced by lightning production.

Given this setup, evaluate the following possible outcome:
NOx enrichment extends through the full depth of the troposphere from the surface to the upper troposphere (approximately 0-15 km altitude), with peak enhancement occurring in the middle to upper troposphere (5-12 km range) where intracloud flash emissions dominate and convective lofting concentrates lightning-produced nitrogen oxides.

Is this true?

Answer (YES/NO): NO